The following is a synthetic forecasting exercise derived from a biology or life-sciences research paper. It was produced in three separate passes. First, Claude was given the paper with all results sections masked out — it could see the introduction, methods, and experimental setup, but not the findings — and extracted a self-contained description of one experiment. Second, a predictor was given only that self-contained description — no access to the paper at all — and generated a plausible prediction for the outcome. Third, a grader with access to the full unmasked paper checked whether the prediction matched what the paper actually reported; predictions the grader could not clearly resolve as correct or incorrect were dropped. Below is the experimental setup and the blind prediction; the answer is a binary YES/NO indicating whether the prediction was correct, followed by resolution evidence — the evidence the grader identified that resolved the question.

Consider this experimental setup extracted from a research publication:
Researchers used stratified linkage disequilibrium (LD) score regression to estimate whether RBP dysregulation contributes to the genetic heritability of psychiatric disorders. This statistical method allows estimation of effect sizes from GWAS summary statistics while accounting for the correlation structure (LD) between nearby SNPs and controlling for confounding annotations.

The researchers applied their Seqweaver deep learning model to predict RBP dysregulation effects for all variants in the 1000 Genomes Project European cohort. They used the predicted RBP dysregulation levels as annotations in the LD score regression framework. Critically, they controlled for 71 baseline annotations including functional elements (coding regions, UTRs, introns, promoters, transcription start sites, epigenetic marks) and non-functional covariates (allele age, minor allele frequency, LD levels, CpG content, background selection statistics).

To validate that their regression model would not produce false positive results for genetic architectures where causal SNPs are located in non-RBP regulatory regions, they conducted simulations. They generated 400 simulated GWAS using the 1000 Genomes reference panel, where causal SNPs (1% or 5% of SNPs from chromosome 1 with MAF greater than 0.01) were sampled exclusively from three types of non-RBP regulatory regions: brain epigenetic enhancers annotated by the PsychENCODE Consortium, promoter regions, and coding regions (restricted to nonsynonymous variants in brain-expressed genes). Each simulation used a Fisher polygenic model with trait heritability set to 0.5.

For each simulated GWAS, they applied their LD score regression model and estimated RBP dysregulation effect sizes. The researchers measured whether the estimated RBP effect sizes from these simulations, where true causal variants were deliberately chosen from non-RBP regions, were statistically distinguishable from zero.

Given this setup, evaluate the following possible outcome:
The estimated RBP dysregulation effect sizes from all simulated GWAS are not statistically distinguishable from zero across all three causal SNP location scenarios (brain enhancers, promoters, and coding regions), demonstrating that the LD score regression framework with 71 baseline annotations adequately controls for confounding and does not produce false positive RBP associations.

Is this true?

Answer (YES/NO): YES